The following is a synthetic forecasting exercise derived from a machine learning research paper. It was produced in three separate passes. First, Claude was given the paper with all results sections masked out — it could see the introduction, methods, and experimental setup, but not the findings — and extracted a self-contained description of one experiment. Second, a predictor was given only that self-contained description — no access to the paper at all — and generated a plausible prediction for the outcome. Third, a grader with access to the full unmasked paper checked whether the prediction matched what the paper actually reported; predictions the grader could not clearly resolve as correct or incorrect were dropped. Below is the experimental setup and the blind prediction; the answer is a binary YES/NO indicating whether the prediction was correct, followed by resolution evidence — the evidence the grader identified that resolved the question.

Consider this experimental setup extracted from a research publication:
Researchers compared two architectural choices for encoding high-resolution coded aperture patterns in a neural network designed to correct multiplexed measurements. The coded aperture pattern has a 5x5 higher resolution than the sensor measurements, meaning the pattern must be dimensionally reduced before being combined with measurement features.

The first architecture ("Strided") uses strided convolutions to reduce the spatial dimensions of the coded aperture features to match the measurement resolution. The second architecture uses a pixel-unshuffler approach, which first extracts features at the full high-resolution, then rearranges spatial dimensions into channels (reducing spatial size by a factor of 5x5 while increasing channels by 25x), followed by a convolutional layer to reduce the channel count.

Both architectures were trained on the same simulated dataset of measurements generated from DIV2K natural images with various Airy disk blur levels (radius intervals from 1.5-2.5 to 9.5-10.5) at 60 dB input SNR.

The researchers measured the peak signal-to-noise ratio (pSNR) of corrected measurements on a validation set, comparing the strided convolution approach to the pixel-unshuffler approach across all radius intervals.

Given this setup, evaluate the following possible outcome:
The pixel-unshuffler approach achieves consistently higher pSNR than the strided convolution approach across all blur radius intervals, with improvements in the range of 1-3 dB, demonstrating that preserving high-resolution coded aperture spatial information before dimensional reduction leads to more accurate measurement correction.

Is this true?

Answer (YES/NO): NO